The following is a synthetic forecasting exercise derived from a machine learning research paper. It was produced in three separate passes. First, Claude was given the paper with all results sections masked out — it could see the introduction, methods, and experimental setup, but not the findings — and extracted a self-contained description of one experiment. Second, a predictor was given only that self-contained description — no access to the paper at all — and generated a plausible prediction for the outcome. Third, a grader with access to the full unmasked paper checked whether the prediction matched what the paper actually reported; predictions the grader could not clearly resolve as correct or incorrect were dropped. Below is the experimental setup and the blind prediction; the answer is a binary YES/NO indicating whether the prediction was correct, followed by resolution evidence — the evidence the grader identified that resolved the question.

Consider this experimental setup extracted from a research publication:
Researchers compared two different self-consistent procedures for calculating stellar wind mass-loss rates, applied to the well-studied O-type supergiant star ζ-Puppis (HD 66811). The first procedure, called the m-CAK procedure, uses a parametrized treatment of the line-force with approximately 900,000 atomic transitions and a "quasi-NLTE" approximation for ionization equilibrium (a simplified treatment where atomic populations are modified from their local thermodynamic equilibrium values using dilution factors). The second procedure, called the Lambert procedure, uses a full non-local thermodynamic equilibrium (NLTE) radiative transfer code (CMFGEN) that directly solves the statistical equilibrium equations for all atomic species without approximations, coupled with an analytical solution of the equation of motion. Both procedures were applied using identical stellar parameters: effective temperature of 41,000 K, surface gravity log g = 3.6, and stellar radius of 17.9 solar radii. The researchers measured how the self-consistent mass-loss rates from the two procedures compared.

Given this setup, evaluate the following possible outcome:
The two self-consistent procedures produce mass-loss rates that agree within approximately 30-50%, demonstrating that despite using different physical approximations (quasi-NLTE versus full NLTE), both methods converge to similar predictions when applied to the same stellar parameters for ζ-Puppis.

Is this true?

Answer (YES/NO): NO